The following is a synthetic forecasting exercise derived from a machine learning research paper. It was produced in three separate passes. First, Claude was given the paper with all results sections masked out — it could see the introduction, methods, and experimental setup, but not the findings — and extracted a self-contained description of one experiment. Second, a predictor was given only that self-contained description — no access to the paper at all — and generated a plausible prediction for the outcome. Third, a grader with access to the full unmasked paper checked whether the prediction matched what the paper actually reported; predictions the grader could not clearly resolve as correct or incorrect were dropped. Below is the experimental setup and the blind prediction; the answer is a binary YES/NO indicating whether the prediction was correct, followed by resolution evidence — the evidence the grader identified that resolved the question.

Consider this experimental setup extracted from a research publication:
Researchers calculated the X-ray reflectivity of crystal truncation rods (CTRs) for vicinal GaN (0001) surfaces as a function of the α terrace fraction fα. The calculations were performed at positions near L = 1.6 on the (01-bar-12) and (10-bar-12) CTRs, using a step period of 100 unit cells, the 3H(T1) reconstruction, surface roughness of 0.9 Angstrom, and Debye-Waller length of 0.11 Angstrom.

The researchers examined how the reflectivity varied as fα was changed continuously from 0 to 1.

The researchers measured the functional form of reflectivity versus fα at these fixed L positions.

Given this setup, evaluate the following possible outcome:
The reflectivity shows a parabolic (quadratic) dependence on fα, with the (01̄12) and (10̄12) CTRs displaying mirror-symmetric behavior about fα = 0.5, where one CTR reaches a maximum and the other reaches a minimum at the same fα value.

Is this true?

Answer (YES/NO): NO